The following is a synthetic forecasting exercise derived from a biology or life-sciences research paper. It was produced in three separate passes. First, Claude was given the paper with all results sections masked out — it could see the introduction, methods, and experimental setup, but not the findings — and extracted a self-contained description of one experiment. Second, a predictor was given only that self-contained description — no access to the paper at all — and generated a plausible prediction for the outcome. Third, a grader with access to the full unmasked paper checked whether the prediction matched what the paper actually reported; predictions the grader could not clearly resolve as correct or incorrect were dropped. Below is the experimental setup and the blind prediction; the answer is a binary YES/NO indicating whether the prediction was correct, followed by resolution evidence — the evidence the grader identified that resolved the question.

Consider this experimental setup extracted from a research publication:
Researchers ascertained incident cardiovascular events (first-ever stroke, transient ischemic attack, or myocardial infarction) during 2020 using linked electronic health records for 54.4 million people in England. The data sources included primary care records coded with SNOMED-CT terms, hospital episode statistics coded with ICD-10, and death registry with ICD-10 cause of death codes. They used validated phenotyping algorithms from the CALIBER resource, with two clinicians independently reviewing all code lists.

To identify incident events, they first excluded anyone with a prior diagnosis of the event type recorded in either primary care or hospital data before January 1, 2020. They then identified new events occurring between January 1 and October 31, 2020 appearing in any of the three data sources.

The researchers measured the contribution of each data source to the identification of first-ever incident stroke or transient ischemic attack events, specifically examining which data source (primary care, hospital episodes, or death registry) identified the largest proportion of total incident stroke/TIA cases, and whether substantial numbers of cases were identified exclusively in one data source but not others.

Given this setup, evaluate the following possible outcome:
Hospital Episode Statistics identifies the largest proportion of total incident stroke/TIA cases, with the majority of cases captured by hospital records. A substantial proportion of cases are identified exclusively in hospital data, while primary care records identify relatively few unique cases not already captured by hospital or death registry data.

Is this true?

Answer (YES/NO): NO